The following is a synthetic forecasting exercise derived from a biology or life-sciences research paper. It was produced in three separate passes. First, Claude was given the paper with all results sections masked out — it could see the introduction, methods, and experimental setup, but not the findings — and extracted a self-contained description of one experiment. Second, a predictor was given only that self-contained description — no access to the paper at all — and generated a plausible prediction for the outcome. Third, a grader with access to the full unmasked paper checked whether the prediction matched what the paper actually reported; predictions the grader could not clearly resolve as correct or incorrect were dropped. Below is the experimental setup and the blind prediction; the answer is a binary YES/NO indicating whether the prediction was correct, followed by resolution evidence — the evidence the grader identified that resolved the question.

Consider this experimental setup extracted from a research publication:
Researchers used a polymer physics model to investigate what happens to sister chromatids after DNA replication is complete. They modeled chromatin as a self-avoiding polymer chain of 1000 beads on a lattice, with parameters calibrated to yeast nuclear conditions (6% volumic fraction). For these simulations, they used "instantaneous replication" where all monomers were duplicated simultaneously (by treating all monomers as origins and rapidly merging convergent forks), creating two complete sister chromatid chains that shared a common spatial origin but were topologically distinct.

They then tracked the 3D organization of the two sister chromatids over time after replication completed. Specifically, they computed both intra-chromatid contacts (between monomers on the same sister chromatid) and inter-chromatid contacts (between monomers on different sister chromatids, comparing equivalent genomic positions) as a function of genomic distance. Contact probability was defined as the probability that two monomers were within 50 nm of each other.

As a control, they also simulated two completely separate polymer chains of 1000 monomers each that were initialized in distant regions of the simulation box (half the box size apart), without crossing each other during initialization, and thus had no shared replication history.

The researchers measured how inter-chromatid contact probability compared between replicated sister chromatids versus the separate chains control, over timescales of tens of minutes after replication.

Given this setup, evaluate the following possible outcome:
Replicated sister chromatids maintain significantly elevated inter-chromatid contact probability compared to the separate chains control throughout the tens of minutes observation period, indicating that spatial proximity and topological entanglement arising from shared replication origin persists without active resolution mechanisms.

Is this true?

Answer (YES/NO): YES